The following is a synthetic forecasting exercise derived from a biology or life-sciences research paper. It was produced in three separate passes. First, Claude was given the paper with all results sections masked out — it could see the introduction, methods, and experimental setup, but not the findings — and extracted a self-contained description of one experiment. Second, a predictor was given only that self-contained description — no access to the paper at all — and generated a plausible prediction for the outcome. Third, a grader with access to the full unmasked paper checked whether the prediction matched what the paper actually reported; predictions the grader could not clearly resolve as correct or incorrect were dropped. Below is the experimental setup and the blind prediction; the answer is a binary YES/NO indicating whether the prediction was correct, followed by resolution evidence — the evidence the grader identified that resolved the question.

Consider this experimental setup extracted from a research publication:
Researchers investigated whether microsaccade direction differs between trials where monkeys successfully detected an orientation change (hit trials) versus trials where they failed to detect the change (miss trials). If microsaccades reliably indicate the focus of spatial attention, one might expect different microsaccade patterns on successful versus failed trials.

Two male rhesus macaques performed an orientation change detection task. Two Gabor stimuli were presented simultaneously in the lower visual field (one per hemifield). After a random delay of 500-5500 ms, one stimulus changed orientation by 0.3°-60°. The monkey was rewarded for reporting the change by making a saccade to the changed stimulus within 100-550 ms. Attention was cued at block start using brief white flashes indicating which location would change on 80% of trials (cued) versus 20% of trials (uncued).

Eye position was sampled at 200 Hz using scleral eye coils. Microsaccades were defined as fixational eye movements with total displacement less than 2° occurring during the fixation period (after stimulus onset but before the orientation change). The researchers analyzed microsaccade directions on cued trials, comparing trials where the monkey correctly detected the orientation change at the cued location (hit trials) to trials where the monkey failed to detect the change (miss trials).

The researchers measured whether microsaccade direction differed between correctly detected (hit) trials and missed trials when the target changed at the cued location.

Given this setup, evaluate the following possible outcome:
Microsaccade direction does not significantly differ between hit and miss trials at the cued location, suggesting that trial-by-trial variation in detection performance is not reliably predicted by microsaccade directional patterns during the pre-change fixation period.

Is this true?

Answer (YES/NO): YES